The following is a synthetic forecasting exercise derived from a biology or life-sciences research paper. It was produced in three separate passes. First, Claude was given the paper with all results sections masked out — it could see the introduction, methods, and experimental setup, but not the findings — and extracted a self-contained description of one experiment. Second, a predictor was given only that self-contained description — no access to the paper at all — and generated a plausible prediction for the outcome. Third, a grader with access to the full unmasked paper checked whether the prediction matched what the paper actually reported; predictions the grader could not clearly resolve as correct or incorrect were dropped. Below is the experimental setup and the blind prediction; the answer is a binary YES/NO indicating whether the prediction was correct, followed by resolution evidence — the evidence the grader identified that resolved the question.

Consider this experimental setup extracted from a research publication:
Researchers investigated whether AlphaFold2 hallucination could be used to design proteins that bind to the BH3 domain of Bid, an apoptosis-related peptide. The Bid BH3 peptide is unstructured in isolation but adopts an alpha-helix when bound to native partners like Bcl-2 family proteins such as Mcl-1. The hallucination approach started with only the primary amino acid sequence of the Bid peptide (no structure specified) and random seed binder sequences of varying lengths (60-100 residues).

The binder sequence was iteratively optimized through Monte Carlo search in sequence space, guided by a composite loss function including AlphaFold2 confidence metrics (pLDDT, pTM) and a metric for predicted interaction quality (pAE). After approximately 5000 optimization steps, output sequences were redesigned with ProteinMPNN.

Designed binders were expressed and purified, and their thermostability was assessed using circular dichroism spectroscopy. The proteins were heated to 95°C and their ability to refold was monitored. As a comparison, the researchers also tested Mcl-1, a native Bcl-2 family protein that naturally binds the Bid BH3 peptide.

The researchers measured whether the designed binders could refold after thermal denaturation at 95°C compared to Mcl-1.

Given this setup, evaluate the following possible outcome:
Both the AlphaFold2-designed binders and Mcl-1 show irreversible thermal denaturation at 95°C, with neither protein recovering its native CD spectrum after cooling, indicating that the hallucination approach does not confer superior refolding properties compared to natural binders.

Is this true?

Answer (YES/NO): NO